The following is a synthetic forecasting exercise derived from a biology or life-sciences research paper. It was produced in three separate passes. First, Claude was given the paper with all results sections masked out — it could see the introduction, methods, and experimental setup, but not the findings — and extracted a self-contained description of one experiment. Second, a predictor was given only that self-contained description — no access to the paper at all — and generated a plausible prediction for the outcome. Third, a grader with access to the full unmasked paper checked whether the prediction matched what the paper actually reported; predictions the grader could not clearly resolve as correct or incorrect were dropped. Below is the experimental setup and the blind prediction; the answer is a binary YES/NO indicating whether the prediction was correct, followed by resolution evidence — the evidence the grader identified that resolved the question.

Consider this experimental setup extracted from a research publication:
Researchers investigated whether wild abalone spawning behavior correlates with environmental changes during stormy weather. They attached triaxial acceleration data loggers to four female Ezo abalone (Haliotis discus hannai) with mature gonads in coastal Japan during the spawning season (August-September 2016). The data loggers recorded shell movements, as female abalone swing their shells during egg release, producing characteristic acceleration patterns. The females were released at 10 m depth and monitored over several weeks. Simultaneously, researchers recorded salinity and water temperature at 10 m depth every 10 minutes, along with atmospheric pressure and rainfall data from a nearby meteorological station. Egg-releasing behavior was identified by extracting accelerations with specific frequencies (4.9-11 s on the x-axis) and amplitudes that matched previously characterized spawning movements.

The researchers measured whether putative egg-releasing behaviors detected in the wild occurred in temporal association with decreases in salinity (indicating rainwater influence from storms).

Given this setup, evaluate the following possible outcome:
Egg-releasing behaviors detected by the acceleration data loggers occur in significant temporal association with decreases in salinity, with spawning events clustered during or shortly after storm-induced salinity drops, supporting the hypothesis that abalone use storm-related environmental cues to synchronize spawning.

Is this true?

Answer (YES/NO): YES